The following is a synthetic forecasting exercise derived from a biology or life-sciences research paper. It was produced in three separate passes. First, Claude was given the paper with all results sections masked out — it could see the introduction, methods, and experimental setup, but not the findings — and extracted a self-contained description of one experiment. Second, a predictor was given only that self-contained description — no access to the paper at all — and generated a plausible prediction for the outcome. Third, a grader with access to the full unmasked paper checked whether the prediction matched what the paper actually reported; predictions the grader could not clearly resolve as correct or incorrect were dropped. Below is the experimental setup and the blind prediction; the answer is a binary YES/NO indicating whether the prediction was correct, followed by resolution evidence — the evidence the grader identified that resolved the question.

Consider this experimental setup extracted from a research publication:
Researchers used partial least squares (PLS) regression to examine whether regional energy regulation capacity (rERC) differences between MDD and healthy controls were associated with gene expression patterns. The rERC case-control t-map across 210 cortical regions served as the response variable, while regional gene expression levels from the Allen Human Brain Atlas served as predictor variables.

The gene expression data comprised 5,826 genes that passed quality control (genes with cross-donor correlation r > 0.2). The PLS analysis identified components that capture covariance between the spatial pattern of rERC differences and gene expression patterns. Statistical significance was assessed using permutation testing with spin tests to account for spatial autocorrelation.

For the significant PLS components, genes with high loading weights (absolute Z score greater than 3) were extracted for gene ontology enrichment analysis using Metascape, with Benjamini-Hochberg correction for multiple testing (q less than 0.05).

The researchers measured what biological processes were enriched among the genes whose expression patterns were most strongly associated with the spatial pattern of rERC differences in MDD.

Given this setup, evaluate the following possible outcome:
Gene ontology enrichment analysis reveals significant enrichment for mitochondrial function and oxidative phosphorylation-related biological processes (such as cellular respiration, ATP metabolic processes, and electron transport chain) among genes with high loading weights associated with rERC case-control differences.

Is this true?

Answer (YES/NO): NO